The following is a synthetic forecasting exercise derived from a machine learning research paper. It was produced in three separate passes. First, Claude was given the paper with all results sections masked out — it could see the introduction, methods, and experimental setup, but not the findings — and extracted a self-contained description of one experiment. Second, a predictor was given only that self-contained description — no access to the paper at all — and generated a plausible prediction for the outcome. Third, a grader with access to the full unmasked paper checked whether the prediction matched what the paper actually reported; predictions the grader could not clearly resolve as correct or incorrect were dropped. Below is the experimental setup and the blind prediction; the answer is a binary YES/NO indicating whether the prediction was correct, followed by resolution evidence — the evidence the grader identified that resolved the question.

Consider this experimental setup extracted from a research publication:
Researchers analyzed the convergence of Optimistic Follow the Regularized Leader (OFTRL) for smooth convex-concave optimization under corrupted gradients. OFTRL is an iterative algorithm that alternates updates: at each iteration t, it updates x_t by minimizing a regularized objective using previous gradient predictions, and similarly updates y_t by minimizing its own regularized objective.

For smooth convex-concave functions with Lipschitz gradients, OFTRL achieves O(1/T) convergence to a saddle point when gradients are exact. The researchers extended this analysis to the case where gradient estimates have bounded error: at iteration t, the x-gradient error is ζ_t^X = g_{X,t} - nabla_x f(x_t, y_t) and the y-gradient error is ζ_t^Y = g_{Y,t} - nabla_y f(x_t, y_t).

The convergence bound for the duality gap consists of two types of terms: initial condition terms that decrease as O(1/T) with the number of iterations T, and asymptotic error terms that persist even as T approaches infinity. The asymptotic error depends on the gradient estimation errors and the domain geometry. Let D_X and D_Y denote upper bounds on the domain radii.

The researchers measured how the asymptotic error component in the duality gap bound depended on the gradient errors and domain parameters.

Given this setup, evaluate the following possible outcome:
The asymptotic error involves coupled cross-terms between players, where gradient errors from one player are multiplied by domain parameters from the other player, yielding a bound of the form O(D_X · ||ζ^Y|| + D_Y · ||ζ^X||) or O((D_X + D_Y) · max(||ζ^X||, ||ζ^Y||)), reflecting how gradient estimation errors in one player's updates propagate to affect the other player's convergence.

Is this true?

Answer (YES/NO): NO